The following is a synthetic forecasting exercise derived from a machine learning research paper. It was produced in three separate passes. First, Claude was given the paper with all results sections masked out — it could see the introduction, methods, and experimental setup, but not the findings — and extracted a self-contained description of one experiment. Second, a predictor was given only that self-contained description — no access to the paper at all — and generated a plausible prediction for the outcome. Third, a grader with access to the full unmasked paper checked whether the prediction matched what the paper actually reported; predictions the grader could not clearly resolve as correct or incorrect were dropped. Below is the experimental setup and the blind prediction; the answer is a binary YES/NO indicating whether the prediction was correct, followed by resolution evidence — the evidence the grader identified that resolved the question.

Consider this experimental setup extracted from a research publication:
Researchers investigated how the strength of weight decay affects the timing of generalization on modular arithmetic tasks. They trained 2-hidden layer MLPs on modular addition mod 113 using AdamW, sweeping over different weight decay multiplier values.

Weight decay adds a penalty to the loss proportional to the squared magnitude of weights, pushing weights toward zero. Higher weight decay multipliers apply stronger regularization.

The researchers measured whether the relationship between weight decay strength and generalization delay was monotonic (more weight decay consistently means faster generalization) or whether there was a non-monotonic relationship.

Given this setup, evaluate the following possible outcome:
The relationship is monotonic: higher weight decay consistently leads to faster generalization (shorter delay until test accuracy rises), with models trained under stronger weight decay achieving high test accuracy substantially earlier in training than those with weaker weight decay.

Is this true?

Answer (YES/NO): NO